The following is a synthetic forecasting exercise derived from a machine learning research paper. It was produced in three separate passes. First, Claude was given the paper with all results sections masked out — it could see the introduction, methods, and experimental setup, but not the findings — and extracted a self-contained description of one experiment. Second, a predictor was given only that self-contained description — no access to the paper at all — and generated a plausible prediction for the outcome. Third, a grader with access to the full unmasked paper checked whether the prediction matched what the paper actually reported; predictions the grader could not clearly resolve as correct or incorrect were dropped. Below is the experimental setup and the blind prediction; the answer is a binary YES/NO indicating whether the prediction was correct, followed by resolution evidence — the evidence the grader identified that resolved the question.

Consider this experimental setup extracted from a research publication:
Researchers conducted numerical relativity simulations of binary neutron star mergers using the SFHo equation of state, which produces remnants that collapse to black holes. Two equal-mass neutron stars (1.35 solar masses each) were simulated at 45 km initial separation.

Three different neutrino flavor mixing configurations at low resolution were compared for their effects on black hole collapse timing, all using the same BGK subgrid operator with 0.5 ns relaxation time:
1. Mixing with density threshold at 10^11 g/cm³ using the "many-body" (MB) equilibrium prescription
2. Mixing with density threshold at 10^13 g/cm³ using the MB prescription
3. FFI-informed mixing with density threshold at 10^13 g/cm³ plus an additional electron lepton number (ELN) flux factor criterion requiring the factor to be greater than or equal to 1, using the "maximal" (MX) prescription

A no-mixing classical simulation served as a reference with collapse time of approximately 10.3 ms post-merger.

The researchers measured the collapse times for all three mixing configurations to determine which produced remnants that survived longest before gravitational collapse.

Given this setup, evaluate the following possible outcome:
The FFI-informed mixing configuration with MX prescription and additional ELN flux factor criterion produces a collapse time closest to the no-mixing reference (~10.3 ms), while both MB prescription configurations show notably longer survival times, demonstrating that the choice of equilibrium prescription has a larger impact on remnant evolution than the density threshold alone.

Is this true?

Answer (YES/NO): NO